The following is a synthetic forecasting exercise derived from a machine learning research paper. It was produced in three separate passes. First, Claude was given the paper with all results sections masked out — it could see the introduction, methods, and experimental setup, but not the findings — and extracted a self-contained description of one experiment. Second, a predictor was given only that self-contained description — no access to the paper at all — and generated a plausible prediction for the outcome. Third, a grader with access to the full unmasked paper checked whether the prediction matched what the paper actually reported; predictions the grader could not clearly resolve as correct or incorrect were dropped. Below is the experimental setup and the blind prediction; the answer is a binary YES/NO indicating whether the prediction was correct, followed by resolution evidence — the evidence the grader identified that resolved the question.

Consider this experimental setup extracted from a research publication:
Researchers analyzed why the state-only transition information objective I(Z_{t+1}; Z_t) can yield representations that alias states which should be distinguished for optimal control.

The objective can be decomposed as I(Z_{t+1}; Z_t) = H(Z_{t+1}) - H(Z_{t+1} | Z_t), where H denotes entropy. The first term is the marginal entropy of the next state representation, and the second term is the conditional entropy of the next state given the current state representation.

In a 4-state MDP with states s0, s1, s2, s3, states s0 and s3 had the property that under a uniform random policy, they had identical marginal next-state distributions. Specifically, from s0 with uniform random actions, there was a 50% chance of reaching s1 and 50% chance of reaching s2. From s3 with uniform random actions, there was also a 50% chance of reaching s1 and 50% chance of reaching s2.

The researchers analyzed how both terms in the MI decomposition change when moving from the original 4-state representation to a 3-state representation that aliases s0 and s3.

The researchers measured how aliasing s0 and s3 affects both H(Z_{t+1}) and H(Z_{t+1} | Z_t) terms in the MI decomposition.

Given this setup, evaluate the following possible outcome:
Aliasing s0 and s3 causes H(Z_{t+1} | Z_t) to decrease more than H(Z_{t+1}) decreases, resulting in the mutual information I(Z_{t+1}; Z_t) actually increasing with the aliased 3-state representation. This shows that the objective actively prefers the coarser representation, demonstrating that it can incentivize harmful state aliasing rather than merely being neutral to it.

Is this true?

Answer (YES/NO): NO